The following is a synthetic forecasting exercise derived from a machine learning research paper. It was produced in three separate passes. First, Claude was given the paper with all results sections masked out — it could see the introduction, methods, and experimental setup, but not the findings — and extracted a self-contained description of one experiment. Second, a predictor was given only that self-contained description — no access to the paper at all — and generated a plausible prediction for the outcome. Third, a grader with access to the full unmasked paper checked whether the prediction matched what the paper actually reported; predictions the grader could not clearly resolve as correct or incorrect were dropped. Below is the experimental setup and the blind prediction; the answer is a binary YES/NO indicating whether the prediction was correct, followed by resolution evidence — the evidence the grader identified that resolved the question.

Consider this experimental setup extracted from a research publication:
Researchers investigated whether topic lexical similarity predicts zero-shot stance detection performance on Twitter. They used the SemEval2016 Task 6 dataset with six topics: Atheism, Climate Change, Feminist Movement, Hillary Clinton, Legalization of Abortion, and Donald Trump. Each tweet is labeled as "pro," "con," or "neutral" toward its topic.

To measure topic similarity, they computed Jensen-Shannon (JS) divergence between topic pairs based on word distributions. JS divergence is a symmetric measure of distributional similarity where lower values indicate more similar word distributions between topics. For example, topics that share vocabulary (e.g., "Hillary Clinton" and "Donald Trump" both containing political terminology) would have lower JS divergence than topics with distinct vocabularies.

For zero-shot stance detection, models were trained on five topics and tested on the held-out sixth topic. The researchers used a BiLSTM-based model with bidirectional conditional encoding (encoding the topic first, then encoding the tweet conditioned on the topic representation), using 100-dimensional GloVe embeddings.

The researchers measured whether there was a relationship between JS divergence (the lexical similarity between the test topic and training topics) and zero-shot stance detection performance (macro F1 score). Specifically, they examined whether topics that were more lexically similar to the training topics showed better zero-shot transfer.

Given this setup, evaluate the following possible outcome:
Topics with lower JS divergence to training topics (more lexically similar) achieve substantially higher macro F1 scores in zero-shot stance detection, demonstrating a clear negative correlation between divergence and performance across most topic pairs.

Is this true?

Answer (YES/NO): NO